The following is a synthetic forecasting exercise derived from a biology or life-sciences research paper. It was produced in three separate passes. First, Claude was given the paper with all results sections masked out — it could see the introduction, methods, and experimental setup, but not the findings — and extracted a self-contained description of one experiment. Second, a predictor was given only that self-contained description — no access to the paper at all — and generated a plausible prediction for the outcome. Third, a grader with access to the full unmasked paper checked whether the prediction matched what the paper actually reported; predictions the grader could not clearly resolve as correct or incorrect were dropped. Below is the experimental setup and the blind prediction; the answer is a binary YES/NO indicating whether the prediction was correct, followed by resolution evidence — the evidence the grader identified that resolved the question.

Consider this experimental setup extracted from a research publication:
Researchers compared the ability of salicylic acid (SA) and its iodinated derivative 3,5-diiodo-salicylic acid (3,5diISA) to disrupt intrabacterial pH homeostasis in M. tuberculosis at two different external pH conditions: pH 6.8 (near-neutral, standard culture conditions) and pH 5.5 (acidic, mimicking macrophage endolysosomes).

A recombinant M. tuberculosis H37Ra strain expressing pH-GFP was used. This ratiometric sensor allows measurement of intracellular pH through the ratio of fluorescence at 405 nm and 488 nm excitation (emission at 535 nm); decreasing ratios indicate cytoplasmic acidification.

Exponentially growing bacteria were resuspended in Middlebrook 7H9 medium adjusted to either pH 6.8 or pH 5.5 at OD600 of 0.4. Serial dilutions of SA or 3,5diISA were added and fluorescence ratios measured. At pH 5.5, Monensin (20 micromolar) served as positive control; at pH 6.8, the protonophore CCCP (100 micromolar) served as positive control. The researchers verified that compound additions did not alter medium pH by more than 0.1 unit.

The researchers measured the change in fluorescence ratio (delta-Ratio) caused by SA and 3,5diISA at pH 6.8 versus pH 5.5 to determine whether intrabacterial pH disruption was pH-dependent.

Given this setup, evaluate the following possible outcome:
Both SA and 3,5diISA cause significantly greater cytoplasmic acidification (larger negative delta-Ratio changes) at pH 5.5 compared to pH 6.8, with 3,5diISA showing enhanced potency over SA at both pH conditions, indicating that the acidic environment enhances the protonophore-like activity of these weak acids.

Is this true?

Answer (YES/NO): NO